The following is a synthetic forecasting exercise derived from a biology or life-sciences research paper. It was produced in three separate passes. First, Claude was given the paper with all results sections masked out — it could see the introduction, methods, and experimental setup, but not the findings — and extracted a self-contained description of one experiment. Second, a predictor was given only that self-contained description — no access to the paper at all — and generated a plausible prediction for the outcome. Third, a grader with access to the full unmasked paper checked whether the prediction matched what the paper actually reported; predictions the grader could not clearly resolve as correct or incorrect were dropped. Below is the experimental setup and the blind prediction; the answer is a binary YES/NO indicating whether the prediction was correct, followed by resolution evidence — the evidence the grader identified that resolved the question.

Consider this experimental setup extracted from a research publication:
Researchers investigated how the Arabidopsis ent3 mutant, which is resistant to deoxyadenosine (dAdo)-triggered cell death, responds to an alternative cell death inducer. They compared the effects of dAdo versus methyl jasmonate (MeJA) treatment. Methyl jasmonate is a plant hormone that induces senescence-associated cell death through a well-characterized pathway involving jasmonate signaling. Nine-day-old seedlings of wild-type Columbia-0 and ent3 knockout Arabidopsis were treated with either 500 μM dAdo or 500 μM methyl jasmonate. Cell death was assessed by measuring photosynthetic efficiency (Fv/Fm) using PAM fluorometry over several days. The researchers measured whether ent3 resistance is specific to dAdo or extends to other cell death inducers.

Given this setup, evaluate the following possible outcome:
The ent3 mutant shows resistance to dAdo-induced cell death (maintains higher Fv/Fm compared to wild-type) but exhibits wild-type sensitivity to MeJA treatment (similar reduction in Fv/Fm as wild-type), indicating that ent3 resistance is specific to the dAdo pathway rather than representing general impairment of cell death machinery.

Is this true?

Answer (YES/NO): YES